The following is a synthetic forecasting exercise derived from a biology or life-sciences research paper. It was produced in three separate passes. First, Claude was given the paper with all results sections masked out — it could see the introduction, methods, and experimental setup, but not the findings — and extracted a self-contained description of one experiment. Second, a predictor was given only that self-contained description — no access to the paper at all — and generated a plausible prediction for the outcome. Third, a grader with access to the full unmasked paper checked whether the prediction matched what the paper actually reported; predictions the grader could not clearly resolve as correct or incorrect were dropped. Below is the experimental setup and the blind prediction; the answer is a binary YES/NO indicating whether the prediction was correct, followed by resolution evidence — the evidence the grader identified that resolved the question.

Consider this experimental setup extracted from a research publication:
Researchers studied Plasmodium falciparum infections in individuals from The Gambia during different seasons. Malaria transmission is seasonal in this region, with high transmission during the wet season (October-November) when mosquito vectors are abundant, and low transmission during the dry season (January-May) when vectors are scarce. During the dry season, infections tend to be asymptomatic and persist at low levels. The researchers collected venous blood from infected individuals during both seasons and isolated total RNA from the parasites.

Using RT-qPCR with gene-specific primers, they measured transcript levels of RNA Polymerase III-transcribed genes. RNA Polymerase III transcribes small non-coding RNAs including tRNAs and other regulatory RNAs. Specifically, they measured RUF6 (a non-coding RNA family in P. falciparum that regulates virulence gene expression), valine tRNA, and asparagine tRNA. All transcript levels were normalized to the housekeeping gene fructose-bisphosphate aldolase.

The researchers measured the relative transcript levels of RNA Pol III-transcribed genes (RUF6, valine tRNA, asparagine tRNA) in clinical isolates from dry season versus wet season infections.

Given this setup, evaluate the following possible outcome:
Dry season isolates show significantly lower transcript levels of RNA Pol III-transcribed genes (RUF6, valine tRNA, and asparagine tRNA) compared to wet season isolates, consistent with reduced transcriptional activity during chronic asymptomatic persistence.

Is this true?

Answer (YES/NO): YES